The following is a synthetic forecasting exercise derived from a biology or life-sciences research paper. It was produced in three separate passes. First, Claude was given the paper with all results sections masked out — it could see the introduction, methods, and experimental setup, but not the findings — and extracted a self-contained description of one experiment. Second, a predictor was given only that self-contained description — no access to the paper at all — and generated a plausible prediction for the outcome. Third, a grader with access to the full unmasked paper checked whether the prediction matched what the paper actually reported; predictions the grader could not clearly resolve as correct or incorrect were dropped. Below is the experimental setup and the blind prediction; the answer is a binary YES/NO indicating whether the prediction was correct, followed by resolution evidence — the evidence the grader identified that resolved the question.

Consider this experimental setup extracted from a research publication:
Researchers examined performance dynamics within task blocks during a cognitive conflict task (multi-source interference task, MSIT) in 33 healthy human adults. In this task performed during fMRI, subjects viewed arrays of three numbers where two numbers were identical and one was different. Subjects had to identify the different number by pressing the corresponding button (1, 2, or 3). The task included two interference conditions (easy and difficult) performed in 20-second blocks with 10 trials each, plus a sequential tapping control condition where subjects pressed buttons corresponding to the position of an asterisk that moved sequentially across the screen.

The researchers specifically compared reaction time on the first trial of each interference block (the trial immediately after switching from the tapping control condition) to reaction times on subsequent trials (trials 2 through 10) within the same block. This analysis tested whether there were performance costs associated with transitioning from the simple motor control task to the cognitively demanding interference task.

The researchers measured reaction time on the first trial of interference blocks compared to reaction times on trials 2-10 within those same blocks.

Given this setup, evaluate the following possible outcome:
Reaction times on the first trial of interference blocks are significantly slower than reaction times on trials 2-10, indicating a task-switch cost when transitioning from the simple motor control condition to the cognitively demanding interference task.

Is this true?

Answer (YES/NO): YES